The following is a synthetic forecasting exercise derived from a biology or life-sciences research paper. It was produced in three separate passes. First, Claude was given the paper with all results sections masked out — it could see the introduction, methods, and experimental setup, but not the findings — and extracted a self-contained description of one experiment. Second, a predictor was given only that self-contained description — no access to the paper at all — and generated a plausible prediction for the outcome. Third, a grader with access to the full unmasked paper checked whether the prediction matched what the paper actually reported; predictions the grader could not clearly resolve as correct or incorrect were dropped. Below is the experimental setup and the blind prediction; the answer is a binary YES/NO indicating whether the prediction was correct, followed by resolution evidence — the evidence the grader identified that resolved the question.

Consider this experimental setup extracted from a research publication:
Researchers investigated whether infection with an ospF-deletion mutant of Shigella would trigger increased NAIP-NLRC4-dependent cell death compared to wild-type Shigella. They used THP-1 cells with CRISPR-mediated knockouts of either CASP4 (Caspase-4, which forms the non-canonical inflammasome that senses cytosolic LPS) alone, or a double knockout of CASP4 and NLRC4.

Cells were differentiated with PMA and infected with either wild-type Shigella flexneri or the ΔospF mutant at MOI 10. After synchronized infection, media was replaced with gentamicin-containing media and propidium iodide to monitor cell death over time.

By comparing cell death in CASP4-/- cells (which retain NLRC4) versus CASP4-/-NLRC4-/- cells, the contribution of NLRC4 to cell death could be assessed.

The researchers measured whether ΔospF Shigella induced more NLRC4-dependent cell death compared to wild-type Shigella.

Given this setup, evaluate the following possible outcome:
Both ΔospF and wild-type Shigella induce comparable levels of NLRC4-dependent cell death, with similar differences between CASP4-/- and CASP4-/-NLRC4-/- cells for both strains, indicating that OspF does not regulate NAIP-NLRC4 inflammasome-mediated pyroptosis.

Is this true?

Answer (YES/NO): NO